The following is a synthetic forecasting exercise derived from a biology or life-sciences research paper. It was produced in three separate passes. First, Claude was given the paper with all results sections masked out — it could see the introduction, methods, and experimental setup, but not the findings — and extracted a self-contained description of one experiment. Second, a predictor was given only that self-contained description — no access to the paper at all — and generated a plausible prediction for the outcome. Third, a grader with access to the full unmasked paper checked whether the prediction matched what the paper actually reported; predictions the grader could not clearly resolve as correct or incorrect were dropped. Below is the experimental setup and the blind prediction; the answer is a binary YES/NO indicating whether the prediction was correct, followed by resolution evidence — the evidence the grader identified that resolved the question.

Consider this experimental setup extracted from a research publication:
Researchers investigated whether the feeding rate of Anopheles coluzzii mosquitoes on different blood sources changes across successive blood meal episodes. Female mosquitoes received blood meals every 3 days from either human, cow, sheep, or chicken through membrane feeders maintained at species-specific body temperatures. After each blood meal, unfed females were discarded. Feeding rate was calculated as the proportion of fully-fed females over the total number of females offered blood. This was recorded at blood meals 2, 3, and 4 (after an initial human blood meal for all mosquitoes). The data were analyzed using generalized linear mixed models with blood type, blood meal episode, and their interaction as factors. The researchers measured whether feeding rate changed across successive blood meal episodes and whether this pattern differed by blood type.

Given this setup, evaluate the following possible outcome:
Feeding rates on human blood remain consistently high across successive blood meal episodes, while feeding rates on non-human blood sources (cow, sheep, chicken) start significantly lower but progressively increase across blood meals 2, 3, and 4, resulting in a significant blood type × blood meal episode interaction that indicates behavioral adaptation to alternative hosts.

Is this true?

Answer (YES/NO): NO